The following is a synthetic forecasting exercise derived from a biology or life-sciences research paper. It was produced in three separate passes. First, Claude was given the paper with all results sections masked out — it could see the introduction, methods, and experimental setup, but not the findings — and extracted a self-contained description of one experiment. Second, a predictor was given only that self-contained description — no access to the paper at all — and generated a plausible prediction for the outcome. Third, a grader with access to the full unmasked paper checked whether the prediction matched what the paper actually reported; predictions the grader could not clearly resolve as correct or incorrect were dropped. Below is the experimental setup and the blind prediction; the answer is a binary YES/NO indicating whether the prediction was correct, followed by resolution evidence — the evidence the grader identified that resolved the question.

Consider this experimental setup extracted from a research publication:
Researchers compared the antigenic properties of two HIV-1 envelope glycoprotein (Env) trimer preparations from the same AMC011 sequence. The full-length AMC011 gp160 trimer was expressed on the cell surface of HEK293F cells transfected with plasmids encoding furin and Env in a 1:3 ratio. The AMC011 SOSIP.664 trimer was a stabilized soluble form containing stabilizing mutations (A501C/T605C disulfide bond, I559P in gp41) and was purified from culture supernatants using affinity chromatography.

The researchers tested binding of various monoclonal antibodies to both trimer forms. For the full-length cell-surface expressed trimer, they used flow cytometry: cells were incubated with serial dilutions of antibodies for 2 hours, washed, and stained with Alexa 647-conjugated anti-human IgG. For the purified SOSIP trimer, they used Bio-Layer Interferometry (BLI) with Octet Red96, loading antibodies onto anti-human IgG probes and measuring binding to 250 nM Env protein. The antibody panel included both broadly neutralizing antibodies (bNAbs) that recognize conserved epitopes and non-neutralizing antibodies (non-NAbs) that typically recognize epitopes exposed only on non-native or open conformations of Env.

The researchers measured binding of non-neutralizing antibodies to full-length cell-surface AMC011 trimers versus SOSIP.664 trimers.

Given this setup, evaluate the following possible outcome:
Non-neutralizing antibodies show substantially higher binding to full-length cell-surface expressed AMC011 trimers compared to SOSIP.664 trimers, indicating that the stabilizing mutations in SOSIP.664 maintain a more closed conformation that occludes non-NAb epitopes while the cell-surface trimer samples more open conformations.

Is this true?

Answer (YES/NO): YES